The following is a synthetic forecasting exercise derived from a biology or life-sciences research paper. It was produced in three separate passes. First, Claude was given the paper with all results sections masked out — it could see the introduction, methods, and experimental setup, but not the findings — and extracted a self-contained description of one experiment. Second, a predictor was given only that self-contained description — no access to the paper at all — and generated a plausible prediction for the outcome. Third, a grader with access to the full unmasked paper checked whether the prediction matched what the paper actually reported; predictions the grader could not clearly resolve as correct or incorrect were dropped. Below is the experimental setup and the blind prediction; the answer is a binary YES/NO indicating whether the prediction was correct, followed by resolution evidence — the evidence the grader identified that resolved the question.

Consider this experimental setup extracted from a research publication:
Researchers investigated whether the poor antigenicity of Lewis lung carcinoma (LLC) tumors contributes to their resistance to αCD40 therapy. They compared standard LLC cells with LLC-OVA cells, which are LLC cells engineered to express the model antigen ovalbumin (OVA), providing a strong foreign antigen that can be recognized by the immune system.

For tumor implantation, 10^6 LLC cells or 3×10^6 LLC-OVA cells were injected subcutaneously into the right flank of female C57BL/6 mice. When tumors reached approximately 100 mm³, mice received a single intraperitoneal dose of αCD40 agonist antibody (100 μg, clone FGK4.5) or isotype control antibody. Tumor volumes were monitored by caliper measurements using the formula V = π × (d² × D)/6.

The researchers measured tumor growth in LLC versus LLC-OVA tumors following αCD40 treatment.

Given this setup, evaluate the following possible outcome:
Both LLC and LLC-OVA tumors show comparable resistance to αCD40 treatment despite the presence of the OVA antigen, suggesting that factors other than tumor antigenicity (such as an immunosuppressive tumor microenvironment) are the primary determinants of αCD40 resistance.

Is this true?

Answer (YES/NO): NO